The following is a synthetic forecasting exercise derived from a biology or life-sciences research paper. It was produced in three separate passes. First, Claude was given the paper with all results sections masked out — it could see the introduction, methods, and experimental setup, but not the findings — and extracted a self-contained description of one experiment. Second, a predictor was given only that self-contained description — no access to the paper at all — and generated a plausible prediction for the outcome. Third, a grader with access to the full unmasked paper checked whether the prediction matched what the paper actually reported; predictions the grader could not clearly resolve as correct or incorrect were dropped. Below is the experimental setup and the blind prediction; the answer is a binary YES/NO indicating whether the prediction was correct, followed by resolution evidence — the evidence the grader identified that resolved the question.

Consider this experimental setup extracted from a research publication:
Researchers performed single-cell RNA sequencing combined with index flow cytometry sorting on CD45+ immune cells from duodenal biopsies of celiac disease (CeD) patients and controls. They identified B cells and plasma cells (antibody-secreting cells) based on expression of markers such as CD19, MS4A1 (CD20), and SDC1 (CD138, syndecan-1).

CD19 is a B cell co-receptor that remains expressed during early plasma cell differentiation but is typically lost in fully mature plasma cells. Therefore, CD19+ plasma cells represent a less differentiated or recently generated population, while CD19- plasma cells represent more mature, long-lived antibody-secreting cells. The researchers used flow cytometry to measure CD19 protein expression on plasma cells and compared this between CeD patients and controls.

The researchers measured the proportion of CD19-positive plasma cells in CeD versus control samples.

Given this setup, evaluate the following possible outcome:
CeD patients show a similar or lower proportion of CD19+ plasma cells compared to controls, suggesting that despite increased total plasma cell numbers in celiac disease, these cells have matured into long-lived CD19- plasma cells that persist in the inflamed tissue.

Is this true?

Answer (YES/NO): NO